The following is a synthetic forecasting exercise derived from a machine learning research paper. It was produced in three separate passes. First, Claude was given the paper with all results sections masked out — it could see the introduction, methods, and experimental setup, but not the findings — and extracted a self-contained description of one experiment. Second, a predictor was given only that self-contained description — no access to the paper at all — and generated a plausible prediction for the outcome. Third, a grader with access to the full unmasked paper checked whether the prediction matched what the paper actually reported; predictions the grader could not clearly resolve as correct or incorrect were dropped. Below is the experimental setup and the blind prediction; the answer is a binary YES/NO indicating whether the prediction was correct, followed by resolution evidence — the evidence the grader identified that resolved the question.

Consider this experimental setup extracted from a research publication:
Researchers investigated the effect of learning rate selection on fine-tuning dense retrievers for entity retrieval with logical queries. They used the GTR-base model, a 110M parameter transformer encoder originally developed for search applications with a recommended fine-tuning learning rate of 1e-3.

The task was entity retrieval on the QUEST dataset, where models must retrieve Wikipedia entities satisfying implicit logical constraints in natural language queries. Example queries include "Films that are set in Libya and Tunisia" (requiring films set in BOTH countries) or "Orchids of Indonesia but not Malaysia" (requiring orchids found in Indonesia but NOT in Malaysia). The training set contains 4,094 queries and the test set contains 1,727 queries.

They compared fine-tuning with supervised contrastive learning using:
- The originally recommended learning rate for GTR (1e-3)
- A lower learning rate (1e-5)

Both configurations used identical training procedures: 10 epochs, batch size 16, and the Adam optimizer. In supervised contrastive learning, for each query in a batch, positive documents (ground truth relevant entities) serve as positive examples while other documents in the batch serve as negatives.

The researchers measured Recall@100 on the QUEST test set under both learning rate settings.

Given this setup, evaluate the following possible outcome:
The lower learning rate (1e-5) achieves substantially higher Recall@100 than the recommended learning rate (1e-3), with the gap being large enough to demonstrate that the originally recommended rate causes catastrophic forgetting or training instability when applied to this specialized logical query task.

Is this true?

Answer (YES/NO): NO